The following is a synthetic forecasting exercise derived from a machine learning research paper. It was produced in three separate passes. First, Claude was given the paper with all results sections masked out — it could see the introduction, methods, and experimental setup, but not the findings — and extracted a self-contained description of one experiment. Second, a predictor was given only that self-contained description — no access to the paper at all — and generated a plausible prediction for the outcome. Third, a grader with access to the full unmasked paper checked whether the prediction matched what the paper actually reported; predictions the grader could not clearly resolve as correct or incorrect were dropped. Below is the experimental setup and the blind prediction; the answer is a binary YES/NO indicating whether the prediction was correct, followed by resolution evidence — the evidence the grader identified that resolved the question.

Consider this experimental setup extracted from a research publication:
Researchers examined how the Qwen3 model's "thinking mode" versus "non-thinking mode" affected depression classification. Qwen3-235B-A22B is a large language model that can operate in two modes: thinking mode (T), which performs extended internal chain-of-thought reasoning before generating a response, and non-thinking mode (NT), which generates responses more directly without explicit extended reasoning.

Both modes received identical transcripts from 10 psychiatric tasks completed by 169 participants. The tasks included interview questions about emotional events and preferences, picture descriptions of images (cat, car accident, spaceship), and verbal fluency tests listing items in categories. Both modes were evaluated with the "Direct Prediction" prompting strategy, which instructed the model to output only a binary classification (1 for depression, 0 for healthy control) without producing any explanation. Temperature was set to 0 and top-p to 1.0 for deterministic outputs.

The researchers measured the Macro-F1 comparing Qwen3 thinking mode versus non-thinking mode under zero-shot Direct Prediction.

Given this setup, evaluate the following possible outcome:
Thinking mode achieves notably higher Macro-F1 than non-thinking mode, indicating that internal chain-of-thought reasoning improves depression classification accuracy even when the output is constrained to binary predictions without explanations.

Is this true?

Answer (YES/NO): NO